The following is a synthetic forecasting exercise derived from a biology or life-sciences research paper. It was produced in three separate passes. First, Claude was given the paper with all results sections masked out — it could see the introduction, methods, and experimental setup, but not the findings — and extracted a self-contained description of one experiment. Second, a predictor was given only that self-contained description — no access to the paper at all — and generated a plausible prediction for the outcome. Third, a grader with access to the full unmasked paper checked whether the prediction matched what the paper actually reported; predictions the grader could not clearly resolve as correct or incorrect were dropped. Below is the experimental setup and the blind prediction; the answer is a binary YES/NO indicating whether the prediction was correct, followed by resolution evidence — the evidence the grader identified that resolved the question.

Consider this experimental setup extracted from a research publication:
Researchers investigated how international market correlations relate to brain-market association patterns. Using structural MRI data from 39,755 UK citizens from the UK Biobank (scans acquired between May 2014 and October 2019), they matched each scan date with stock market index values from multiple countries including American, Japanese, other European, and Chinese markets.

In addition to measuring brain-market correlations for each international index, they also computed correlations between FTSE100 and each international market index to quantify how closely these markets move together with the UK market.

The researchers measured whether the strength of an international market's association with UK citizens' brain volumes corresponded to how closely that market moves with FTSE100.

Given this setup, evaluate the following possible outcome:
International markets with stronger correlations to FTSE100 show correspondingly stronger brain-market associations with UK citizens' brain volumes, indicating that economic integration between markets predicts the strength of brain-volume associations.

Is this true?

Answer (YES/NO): YES